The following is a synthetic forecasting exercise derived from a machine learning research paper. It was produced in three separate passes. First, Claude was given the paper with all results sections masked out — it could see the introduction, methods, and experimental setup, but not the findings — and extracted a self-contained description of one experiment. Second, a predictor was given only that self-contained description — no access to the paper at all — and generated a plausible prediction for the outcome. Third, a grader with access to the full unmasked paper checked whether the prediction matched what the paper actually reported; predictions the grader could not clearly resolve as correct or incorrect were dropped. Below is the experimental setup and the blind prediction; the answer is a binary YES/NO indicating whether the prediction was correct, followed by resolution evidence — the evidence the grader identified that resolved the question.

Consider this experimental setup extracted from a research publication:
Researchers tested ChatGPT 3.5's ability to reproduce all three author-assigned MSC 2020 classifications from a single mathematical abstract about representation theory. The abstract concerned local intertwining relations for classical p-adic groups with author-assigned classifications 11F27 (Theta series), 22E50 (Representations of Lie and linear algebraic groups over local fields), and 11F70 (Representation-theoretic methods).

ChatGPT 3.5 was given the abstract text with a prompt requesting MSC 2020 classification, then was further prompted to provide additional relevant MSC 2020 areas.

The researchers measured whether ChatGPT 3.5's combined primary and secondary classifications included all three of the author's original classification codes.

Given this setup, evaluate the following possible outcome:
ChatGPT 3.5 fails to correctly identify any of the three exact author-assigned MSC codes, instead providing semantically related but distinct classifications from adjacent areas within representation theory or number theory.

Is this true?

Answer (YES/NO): NO